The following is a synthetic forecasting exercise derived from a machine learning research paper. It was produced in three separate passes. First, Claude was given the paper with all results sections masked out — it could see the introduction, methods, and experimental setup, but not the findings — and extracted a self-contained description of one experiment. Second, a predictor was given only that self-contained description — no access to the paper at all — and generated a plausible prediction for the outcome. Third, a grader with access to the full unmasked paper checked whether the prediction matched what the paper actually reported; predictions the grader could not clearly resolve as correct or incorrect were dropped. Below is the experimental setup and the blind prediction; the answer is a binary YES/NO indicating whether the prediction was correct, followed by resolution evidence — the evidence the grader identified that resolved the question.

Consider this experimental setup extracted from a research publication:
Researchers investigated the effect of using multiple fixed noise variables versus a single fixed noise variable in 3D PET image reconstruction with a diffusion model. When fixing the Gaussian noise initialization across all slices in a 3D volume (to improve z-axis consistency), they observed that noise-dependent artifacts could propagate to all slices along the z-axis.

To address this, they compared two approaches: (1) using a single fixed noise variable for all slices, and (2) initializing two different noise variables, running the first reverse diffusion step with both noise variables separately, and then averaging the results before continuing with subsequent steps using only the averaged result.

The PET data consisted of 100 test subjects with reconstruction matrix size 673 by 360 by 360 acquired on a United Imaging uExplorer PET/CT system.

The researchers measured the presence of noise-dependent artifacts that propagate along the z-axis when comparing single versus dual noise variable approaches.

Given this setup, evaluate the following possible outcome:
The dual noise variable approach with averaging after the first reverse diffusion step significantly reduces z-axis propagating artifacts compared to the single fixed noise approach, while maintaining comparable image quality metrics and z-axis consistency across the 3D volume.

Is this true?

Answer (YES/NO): YES